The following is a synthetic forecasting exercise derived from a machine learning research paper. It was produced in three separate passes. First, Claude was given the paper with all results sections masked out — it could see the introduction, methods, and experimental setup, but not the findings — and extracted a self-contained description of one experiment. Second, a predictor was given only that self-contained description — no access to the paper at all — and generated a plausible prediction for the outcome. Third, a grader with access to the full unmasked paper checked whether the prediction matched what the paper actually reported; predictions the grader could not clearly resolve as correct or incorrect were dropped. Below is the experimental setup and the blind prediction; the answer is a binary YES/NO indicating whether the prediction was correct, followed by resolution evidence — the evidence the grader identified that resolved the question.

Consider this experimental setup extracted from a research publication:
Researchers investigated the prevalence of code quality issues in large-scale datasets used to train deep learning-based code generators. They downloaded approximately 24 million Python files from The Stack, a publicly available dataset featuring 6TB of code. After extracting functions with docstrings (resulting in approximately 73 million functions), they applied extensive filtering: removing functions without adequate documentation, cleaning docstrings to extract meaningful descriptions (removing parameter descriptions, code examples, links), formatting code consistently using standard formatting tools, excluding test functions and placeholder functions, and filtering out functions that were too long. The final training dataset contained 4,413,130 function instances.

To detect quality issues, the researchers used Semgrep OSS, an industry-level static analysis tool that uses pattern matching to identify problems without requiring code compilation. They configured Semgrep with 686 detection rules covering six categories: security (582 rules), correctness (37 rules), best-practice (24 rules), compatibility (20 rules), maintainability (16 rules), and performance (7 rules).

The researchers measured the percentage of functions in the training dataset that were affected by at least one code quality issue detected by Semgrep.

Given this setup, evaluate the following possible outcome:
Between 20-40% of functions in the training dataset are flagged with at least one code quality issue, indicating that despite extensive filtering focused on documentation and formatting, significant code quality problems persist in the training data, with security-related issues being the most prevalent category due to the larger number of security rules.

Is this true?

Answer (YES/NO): NO